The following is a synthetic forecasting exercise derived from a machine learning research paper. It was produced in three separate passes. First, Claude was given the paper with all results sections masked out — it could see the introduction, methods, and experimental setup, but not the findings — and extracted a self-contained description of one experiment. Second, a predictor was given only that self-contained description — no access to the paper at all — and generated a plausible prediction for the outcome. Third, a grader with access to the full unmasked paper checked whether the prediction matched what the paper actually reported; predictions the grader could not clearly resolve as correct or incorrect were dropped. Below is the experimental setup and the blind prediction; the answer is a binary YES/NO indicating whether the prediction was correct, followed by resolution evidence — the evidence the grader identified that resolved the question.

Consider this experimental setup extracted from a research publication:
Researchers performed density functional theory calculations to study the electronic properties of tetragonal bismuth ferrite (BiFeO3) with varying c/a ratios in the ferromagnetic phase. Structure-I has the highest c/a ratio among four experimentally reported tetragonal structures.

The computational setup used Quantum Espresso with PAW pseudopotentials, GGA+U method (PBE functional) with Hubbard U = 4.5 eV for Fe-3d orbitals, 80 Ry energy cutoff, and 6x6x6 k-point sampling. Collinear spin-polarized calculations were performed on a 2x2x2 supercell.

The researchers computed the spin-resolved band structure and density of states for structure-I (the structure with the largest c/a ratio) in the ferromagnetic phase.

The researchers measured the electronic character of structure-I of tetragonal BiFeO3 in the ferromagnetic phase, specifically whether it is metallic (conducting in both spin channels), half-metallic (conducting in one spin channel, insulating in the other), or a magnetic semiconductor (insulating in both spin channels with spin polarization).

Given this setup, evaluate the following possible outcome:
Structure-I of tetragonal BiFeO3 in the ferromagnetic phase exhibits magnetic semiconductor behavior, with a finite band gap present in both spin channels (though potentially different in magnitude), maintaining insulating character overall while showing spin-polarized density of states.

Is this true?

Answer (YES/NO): YES